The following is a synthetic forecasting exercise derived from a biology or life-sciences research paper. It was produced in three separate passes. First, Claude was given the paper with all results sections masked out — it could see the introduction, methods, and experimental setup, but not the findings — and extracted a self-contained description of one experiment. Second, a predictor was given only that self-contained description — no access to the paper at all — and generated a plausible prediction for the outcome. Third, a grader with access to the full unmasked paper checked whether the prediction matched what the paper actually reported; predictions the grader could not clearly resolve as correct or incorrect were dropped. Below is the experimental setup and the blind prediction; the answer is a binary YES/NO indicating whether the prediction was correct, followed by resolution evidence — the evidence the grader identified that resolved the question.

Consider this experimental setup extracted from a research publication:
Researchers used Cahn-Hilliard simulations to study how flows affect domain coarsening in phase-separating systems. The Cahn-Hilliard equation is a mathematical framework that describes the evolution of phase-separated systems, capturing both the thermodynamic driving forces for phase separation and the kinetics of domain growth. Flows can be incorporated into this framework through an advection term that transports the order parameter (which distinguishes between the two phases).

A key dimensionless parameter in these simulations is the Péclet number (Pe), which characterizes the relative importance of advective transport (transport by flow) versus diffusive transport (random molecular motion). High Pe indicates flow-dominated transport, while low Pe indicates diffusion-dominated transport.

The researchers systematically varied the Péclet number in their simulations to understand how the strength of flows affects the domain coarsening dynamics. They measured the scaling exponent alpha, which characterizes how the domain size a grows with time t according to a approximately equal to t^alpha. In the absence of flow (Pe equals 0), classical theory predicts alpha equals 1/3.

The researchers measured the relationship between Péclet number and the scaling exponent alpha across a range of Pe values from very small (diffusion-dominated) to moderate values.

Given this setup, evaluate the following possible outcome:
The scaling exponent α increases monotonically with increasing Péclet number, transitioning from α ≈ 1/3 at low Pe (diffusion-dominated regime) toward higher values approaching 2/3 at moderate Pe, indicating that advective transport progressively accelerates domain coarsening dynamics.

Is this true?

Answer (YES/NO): YES